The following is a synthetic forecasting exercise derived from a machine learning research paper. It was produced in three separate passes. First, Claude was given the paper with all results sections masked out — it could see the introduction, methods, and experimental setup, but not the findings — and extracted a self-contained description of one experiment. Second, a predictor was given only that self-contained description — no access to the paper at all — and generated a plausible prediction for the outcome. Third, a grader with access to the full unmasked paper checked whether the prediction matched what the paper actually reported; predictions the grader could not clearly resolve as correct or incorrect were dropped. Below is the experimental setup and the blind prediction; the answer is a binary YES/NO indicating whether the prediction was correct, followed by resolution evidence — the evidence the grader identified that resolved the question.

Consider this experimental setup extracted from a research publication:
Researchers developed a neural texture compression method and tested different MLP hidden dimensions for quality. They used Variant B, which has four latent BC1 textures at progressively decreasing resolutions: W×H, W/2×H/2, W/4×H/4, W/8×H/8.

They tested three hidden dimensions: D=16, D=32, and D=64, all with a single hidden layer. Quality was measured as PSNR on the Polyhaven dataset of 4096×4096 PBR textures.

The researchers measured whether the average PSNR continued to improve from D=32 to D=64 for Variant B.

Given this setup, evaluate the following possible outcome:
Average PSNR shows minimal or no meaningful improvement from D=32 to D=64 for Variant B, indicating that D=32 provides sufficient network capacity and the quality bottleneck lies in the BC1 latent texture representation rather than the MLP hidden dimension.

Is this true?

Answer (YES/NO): NO